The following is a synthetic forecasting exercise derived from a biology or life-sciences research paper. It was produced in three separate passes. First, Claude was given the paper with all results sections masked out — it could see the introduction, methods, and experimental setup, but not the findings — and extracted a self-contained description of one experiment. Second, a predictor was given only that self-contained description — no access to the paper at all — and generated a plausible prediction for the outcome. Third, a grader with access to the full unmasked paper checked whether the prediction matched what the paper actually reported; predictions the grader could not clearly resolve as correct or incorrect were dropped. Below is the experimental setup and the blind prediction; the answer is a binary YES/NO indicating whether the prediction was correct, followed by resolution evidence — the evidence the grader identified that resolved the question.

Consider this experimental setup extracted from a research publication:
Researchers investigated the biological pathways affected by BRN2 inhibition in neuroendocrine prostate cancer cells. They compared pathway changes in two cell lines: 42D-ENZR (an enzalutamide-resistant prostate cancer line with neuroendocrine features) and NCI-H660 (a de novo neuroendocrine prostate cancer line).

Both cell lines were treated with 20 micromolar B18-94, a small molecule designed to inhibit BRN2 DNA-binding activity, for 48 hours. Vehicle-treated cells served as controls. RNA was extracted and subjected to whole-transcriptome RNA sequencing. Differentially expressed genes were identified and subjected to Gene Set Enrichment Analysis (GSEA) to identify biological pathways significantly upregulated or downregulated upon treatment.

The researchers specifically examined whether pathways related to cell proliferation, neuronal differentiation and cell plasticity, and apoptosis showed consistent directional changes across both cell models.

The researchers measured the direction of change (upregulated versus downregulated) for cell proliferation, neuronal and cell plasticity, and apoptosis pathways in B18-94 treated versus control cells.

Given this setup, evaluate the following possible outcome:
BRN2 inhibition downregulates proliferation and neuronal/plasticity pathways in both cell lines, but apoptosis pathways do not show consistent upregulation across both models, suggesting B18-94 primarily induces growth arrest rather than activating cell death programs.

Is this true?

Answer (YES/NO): NO